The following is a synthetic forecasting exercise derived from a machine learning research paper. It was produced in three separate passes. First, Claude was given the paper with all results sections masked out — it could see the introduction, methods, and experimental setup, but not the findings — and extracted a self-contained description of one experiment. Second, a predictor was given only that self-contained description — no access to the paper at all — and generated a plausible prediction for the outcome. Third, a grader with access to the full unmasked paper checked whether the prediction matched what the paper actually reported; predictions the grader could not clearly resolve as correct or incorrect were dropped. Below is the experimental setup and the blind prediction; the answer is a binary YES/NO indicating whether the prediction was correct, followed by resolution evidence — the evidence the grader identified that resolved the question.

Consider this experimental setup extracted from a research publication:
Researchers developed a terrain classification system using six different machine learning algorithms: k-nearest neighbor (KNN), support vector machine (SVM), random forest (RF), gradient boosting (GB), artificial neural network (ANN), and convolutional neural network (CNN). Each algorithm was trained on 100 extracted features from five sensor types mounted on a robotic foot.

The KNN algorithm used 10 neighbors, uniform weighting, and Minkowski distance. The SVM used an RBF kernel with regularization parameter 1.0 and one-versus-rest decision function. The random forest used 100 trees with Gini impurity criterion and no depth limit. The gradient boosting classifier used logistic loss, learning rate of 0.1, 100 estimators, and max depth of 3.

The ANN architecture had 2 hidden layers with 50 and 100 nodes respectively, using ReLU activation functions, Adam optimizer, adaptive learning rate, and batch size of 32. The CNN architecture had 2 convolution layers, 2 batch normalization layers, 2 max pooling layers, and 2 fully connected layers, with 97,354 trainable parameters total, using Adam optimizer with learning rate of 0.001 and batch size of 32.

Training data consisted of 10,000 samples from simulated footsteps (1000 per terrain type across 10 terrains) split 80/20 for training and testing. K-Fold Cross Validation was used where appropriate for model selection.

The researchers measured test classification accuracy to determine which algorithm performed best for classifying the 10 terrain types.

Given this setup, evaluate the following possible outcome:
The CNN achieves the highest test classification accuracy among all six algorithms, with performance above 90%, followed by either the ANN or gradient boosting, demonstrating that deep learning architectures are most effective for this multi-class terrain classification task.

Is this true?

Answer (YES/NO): NO